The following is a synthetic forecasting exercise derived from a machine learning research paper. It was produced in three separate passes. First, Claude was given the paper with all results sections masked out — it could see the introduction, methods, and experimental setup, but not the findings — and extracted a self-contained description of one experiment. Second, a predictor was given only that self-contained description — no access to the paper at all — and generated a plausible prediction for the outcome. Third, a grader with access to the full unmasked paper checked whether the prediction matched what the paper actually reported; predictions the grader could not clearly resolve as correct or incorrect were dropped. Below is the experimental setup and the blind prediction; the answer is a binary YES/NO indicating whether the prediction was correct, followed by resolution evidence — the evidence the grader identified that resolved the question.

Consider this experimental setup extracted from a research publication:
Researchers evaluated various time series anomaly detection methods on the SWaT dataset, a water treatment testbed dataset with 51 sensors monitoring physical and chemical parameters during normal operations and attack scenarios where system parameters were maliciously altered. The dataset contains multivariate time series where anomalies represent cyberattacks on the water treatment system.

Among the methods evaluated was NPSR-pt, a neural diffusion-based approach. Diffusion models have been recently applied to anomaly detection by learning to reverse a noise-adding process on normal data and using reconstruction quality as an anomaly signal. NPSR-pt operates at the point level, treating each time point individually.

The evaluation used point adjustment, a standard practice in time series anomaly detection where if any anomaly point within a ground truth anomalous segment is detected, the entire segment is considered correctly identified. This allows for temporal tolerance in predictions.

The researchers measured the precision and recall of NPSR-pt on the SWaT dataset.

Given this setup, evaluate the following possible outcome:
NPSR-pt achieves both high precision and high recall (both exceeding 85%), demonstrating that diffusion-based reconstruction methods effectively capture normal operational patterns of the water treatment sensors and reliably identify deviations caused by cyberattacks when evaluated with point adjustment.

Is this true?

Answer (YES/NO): NO